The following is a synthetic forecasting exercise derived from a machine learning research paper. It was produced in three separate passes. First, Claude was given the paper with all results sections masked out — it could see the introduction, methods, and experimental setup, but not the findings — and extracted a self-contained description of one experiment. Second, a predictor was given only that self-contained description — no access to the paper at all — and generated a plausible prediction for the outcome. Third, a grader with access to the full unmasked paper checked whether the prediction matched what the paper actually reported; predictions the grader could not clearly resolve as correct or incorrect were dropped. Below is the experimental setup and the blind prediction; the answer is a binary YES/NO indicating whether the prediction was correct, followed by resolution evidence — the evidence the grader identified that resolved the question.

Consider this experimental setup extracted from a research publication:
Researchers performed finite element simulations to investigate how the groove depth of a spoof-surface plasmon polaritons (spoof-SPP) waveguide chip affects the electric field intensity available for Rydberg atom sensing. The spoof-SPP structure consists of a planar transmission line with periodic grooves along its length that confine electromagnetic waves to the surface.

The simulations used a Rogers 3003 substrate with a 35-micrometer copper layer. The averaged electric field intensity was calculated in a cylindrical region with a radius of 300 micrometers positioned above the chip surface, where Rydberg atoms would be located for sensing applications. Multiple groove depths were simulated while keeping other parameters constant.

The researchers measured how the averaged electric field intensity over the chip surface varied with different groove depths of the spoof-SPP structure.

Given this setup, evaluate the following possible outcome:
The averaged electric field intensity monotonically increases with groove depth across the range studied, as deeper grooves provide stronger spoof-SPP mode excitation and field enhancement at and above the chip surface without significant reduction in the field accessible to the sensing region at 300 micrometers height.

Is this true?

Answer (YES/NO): YES